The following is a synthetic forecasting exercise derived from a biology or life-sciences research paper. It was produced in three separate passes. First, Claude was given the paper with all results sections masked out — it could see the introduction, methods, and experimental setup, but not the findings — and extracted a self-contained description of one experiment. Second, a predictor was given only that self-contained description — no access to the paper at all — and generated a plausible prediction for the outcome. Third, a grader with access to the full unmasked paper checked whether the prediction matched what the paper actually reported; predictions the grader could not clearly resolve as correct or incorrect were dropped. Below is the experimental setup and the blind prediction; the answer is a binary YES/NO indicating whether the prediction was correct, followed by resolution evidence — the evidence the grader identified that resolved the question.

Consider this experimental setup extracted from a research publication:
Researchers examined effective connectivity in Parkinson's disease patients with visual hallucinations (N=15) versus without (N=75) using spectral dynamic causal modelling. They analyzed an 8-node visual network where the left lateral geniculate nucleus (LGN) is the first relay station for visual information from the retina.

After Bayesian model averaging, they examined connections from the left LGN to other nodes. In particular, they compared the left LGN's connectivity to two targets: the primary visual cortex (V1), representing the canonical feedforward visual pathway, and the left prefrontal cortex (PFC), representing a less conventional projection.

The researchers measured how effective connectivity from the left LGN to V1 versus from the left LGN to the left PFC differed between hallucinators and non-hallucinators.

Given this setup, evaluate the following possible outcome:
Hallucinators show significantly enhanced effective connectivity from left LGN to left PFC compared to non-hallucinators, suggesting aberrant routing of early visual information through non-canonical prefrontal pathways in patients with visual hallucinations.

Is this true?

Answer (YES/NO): YES